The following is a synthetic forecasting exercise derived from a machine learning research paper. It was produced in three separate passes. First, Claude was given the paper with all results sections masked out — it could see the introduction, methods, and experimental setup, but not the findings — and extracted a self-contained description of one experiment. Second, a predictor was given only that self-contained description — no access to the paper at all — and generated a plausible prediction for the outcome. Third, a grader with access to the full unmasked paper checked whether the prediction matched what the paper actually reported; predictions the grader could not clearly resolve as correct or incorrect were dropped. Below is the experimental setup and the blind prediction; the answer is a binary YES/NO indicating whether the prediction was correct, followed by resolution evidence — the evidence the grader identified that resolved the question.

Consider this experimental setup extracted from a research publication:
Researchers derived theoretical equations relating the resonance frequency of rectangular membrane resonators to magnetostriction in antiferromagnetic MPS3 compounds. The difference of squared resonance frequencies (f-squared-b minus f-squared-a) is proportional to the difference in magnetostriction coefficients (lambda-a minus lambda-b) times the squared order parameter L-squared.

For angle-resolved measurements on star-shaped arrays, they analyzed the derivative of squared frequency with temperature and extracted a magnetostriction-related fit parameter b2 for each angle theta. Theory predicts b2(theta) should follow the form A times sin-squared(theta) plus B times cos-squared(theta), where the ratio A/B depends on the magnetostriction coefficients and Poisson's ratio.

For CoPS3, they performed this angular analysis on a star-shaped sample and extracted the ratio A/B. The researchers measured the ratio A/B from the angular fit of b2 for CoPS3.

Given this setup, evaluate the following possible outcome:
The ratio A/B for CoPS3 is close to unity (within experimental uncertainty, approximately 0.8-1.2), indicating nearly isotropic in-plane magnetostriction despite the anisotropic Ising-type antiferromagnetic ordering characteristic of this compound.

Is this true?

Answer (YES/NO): NO